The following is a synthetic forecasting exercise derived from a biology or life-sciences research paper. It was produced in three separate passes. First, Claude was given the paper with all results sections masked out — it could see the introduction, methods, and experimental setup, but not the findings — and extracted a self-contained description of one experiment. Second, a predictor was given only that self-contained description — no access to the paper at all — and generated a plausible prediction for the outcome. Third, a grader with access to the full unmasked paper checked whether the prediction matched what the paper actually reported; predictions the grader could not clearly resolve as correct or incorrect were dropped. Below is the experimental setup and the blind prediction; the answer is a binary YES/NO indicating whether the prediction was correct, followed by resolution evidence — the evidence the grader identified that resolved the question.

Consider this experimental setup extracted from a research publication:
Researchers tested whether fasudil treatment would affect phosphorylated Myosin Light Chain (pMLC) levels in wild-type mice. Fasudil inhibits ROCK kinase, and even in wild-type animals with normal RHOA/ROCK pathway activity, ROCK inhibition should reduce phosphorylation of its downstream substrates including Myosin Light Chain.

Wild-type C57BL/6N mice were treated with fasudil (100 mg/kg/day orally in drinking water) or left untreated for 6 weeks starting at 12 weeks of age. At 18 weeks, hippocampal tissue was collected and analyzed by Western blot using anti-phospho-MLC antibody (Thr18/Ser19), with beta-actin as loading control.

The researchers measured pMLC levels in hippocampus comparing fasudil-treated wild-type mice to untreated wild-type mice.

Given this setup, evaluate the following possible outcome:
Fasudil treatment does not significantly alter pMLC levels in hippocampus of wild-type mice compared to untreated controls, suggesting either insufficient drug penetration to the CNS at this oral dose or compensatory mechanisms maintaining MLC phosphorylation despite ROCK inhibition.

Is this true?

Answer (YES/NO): NO